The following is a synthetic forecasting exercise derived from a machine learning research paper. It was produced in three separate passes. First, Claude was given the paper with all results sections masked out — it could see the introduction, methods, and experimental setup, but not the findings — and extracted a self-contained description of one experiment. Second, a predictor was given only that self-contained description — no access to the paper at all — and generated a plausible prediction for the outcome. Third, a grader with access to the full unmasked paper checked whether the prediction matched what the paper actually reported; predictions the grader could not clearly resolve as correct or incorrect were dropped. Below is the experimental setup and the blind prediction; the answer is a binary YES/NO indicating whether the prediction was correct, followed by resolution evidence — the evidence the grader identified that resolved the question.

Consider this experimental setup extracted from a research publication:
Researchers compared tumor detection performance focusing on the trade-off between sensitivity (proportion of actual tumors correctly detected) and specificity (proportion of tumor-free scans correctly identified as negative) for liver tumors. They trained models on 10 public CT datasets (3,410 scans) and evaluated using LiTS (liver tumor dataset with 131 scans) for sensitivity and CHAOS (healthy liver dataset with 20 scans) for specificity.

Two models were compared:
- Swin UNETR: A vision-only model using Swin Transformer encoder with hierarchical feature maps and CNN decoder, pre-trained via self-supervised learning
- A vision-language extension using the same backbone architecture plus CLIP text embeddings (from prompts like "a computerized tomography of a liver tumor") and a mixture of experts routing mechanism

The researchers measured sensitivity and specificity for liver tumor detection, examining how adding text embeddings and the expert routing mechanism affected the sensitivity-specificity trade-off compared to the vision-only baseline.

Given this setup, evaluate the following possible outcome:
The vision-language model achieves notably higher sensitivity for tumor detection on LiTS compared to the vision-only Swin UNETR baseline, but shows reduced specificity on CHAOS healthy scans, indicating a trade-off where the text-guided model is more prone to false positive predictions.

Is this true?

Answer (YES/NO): NO